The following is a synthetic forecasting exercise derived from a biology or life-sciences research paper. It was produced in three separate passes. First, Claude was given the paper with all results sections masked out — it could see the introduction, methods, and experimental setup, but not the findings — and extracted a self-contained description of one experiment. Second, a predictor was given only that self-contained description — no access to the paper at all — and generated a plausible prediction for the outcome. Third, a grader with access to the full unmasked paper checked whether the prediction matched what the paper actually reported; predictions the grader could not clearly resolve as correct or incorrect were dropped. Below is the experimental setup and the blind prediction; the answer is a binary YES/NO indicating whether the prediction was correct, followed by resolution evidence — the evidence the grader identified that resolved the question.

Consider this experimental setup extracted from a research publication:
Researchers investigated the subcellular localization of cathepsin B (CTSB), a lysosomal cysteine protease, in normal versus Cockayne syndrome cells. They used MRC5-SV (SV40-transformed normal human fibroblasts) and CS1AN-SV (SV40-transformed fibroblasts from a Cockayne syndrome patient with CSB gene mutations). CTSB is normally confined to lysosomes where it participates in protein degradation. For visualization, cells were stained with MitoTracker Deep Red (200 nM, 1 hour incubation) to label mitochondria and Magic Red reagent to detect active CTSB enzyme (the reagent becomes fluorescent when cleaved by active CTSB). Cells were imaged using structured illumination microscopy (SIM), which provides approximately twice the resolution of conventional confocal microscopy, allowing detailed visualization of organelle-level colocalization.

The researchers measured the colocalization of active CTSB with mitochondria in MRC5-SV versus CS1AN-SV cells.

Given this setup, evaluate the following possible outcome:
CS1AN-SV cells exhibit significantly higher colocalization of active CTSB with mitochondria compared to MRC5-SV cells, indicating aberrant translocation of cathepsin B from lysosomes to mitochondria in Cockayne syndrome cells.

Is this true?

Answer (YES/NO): YES